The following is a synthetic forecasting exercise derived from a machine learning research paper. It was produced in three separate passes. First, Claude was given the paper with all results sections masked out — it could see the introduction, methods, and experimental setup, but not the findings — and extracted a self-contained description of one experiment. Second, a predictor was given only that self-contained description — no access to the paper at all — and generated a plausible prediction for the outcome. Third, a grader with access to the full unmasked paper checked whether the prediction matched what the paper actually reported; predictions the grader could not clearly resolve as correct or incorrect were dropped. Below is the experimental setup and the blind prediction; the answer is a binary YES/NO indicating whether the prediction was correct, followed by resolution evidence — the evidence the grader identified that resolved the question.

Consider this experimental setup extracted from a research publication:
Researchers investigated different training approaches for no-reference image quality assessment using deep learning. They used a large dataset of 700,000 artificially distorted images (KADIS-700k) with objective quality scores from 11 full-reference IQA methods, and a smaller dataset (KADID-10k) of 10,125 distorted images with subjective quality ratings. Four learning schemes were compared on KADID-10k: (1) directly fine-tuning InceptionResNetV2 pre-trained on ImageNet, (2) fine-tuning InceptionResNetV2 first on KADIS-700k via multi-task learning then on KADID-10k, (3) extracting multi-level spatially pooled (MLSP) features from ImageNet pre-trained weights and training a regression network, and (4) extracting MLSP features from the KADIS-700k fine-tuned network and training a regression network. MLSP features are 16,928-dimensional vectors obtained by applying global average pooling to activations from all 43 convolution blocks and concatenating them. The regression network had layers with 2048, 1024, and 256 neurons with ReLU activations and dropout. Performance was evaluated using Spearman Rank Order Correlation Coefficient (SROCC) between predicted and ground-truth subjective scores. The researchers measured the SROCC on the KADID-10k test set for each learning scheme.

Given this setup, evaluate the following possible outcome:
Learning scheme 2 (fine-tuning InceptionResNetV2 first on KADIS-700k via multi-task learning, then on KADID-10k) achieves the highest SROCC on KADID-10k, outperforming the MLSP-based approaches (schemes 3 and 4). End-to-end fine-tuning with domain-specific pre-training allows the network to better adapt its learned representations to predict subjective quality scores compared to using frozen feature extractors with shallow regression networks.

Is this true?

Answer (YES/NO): NO